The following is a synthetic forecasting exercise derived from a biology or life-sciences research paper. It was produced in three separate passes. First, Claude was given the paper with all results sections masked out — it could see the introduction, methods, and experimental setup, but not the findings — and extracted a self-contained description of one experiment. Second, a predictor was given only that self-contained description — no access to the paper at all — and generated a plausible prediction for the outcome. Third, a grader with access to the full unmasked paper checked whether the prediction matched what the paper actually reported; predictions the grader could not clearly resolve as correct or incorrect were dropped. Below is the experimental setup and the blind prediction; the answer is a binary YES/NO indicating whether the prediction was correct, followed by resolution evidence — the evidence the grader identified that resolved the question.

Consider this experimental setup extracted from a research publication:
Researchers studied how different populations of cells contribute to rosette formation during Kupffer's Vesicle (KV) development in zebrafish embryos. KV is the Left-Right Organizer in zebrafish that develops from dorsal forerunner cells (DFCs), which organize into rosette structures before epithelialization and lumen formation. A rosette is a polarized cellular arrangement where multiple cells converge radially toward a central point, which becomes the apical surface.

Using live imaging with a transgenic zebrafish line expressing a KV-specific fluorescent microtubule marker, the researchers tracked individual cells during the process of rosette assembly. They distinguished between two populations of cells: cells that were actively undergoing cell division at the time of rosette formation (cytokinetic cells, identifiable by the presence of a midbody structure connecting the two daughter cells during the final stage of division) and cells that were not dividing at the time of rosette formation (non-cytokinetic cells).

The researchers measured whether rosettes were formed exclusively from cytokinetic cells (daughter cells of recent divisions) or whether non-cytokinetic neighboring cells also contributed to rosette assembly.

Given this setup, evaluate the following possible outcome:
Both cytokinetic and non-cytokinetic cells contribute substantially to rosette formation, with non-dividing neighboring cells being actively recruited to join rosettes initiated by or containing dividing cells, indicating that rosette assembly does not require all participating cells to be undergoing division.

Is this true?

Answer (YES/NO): YES